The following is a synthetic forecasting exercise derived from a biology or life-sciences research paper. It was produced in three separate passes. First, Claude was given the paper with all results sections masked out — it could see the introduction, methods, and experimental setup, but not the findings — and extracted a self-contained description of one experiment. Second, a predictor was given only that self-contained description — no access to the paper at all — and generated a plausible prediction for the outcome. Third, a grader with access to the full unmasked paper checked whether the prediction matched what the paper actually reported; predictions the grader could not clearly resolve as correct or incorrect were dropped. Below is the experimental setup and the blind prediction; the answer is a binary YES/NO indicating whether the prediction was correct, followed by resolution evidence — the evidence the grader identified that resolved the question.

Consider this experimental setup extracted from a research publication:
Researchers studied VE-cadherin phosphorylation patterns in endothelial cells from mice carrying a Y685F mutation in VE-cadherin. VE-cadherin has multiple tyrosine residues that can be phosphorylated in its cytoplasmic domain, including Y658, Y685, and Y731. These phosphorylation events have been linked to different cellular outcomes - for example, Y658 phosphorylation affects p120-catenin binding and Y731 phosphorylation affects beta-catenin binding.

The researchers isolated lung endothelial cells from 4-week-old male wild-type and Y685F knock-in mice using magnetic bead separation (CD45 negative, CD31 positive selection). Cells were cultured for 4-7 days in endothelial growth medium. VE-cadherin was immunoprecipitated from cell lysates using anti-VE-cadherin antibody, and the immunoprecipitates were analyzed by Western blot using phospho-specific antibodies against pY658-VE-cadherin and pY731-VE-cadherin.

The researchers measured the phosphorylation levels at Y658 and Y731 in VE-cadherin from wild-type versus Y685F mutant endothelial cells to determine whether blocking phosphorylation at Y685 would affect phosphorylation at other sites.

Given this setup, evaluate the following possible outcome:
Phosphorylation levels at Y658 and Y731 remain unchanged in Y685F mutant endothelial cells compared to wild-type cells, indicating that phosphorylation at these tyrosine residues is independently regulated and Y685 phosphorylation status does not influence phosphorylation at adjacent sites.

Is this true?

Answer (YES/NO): NO